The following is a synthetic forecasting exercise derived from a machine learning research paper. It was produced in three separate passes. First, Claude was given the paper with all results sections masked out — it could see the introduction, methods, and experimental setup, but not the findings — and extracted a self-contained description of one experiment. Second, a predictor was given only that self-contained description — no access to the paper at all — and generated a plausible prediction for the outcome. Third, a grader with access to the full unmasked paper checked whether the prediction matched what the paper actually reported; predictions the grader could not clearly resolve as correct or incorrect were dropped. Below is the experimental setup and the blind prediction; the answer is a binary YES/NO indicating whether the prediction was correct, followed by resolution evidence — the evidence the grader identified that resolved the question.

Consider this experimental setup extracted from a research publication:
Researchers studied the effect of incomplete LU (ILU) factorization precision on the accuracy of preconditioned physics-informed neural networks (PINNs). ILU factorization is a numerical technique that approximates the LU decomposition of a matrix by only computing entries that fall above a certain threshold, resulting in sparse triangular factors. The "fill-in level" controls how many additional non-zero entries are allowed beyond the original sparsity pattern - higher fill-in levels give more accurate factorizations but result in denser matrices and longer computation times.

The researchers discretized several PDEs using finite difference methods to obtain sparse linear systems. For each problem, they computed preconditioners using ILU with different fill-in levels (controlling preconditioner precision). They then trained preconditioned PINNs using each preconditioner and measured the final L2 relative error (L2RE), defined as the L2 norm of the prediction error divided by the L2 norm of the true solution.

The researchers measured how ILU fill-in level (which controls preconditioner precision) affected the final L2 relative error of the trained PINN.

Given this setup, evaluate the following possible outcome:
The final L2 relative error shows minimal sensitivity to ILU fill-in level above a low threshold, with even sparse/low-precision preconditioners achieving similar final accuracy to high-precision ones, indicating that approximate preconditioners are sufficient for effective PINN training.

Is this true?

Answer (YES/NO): NO